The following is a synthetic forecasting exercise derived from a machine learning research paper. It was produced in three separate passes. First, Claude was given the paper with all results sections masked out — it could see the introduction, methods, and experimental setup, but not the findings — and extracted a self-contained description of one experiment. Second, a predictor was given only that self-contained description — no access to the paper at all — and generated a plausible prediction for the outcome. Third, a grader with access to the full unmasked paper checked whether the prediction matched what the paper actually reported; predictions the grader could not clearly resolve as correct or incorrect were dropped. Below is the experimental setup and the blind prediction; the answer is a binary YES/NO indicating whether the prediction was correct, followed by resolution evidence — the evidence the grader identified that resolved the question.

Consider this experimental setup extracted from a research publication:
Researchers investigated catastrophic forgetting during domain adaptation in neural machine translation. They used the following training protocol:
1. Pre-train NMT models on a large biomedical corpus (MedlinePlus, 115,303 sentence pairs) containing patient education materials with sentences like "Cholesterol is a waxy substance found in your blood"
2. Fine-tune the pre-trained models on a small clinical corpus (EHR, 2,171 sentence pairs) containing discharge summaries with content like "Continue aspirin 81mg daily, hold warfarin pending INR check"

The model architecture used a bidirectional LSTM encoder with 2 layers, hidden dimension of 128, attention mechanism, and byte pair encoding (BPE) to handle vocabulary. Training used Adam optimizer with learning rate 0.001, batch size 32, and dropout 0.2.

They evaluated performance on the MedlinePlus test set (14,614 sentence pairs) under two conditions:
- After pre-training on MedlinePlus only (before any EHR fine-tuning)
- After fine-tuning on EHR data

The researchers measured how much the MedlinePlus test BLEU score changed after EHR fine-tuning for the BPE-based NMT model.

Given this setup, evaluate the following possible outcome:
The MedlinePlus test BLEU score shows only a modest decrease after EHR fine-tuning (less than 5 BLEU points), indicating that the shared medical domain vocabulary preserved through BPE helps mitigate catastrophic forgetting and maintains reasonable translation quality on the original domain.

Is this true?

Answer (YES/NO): NO